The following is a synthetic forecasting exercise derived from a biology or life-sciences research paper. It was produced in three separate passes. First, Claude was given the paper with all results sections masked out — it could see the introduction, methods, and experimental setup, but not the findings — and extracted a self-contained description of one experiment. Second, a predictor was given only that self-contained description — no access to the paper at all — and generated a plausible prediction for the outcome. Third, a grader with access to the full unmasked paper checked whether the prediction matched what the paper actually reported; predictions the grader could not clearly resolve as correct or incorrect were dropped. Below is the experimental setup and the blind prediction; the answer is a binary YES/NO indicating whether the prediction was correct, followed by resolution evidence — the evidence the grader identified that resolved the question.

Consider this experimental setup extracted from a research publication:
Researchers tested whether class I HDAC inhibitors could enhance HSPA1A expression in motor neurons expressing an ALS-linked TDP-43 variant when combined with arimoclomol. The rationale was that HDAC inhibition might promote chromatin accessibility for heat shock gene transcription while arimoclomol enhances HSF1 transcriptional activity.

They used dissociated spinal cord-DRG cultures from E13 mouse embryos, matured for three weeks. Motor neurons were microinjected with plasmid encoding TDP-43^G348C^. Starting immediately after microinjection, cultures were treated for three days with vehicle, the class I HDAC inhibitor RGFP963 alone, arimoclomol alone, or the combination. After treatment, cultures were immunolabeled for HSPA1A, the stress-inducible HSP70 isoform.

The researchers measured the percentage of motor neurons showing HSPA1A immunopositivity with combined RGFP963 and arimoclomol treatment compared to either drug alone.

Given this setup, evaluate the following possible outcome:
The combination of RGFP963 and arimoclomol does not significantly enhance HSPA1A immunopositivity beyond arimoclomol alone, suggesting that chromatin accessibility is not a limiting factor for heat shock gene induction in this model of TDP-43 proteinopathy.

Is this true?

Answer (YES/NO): NO